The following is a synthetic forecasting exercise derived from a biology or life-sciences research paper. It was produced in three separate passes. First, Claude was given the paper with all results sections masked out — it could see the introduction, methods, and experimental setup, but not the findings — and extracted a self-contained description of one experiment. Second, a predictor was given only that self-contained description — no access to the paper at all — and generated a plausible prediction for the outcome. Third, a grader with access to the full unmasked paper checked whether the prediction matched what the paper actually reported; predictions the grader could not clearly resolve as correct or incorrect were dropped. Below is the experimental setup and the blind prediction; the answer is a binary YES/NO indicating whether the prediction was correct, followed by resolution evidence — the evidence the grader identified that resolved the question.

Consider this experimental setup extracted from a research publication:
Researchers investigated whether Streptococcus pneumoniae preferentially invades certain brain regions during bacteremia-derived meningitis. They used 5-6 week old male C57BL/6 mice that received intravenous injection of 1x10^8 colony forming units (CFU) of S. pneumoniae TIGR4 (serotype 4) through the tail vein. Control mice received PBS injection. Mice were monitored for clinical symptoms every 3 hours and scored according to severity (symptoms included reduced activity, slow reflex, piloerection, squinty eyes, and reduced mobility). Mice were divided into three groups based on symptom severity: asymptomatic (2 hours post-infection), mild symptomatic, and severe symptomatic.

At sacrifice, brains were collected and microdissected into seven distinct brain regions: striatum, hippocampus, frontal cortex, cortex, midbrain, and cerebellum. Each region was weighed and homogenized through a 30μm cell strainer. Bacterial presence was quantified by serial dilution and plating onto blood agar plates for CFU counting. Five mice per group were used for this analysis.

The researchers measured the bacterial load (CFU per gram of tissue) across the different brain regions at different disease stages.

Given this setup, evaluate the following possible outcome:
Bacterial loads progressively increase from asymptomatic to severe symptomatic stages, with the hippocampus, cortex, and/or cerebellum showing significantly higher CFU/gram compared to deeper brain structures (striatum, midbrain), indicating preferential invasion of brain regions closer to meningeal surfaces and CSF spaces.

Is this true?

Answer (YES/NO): NO